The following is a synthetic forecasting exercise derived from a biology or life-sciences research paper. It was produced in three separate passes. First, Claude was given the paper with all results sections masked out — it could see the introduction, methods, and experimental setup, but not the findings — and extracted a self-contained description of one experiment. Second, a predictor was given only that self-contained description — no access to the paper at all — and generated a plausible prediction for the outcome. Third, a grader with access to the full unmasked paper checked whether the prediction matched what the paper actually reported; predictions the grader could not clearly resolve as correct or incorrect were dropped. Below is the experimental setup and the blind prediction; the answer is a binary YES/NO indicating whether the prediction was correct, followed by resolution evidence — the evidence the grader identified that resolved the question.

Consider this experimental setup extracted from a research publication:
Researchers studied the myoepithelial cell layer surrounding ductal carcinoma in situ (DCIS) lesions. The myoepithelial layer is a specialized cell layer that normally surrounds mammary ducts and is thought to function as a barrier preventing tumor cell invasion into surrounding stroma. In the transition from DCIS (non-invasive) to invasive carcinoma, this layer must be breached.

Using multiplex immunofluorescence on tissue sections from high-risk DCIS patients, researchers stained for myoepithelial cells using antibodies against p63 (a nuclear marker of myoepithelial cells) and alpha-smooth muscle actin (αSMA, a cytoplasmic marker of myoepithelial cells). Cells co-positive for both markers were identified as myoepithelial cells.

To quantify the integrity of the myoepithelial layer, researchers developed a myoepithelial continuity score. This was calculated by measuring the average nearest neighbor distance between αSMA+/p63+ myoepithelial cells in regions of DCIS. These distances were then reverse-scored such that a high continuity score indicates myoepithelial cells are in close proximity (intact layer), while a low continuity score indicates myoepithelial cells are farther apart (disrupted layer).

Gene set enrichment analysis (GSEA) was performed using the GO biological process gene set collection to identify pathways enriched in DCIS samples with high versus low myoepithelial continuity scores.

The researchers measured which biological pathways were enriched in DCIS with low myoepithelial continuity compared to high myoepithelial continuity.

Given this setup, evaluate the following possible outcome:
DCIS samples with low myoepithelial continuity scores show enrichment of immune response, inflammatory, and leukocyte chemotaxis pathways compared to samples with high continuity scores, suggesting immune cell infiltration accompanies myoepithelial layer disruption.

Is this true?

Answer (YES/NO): YES